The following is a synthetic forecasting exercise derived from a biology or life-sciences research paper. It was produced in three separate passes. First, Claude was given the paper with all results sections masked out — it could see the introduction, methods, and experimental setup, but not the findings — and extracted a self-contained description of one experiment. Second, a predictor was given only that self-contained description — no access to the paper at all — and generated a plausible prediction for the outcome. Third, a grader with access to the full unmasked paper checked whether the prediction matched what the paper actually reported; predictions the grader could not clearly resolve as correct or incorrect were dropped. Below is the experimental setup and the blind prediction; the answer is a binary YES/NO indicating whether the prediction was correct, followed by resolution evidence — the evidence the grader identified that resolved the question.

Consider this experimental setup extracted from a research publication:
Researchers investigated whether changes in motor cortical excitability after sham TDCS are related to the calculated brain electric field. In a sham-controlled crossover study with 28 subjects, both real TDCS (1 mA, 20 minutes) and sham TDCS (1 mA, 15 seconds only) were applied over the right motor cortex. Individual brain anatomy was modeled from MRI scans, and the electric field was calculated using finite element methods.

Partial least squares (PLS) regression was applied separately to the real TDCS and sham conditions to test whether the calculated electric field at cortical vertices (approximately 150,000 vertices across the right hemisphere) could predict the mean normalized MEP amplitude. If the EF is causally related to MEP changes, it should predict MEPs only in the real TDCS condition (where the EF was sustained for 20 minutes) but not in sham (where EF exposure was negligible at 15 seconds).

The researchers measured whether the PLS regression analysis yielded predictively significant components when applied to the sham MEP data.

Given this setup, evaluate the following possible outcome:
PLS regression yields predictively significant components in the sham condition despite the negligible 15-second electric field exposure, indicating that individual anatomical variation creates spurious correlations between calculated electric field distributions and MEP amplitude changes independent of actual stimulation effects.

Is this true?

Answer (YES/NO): NO